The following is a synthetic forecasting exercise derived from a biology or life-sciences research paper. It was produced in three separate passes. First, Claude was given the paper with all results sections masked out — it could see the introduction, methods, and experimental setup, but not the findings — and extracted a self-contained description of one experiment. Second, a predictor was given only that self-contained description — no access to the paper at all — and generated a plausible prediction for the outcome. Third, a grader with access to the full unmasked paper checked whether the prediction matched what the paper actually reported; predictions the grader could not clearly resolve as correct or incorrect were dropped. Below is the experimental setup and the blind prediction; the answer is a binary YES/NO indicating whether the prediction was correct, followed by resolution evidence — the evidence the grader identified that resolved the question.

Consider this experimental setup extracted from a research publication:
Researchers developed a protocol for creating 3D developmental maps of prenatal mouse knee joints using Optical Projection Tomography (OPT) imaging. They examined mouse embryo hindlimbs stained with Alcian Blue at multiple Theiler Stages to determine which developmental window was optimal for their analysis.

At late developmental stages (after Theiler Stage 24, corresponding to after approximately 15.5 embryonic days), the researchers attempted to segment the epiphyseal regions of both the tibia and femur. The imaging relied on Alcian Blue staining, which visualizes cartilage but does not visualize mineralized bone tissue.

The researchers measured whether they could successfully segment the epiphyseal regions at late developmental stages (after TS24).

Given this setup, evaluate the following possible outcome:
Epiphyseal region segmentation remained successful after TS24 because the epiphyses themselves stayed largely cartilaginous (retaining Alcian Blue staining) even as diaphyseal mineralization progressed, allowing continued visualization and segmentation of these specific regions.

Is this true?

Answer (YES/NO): NO